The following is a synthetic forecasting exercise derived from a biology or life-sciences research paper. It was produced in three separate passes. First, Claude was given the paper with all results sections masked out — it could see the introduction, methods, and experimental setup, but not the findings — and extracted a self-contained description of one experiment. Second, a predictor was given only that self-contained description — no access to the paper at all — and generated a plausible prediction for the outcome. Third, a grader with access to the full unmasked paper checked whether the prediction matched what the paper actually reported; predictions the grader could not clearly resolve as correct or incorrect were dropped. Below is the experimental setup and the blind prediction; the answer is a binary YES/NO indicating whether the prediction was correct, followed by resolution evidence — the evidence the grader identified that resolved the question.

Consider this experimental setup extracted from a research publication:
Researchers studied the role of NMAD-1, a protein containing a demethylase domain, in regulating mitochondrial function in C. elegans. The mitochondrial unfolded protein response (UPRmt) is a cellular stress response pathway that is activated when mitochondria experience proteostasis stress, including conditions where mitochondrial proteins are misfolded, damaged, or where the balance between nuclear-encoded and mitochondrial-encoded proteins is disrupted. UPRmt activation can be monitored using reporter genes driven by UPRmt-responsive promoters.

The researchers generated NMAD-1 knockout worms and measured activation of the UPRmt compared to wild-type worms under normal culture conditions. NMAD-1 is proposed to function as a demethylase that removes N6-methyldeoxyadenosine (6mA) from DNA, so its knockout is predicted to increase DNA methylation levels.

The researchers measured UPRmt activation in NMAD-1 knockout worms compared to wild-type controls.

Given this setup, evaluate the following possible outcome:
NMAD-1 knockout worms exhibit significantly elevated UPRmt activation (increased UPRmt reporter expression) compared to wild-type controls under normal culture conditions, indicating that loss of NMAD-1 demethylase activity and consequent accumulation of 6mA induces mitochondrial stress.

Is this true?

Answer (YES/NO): YES